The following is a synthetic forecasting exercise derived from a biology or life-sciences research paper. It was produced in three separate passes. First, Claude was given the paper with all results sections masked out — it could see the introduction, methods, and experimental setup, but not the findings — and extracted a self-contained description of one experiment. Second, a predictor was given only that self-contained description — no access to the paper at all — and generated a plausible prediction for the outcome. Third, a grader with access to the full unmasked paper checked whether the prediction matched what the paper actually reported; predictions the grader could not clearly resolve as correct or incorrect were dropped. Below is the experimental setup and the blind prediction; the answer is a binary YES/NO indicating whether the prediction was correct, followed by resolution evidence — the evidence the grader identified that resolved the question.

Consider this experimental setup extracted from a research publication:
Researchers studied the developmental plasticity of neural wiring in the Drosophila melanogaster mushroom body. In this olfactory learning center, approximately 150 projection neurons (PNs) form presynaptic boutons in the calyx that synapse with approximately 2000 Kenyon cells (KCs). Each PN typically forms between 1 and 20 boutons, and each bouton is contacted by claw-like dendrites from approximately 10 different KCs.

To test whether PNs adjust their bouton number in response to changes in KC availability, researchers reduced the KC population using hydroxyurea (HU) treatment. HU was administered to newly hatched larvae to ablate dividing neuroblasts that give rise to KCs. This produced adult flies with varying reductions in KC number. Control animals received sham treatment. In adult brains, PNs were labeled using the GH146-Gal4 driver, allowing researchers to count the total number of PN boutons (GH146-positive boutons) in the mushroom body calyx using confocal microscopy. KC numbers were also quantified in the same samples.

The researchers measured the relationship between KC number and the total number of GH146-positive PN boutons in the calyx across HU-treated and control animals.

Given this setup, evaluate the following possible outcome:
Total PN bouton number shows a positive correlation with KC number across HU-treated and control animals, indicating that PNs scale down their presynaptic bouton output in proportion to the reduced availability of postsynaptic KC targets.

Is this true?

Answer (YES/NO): YES